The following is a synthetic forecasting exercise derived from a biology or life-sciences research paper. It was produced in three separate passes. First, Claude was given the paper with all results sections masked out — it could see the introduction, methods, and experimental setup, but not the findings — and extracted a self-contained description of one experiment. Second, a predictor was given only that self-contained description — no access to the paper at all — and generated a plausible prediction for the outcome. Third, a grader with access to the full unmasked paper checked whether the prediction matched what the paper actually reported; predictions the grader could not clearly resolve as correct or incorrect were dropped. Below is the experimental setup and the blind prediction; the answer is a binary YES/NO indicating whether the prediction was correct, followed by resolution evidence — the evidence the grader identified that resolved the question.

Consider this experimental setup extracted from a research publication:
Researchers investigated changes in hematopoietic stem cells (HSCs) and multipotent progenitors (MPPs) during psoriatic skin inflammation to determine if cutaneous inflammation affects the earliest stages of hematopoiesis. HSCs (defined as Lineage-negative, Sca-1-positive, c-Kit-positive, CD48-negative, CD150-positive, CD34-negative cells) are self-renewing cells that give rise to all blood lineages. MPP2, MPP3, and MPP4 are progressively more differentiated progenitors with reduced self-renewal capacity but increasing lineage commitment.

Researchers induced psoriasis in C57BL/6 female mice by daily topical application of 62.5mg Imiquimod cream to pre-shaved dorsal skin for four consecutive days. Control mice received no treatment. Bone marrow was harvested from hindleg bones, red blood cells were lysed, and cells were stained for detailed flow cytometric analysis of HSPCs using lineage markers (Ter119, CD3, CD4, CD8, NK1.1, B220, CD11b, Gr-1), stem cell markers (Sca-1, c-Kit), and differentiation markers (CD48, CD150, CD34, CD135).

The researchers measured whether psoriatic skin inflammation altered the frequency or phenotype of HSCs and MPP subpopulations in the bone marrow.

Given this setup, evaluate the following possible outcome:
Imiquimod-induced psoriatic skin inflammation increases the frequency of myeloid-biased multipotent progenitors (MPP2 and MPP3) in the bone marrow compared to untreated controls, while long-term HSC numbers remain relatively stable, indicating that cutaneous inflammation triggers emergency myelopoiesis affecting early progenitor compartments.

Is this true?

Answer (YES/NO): NO